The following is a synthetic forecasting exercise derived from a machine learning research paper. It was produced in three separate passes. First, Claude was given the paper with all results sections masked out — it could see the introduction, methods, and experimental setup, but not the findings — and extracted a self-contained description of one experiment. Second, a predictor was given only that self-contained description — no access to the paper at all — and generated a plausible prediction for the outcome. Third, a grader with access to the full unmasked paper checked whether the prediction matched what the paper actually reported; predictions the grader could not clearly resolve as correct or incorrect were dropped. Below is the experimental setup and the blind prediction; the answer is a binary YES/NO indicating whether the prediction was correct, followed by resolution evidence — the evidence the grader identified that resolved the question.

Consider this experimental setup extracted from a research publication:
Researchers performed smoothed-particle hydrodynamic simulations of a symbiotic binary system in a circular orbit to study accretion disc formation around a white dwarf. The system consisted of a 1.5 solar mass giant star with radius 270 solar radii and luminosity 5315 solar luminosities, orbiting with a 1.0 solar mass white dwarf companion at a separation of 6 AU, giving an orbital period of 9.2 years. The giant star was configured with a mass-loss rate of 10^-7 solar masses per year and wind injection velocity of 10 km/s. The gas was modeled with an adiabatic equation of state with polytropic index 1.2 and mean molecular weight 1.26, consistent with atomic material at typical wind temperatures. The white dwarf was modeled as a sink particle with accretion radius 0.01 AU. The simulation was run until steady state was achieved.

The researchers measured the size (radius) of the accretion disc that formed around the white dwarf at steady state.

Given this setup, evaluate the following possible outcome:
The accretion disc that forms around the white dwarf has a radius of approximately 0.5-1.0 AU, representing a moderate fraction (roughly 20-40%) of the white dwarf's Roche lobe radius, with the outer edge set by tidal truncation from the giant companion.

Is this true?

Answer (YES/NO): YES